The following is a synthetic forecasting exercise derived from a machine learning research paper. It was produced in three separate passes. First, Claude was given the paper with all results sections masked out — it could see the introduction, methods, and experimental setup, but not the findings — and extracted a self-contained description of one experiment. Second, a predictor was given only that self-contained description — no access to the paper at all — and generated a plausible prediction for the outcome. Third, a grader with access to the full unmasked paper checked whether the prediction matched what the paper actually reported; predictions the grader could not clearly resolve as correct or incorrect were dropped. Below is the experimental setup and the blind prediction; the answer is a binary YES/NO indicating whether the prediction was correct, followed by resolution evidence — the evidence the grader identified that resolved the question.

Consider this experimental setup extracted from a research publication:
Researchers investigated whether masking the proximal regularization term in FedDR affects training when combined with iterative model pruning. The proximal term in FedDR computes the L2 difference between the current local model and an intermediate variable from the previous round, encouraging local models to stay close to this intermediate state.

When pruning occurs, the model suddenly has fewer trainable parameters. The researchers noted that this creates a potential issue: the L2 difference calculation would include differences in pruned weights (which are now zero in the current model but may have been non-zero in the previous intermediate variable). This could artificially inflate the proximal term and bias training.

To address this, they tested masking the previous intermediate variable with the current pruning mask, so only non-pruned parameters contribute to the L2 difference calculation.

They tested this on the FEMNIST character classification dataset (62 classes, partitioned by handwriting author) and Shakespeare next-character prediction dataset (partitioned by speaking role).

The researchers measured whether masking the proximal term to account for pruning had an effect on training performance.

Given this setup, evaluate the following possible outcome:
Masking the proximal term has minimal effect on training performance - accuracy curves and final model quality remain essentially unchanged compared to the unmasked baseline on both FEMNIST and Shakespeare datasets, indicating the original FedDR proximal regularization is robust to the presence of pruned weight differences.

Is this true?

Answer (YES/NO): YES